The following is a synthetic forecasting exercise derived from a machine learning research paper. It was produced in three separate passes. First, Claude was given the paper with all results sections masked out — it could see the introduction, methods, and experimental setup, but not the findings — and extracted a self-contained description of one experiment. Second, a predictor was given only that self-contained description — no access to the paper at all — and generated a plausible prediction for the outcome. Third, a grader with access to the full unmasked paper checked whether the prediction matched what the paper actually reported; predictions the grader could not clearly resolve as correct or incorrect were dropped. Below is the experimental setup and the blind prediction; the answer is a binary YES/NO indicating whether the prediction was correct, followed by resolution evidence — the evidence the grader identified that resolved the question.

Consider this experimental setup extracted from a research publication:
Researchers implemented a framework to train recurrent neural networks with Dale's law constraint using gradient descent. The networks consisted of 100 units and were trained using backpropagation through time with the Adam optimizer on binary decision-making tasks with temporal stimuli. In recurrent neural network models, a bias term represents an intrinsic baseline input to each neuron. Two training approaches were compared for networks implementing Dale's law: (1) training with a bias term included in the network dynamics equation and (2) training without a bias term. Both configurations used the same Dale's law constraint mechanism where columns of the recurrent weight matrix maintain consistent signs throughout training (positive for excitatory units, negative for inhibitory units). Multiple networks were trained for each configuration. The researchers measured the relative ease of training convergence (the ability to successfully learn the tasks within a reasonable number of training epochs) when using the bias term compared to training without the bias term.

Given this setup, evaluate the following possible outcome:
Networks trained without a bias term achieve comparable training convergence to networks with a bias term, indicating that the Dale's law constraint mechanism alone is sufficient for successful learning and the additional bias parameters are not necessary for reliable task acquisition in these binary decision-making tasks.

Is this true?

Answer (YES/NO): NO